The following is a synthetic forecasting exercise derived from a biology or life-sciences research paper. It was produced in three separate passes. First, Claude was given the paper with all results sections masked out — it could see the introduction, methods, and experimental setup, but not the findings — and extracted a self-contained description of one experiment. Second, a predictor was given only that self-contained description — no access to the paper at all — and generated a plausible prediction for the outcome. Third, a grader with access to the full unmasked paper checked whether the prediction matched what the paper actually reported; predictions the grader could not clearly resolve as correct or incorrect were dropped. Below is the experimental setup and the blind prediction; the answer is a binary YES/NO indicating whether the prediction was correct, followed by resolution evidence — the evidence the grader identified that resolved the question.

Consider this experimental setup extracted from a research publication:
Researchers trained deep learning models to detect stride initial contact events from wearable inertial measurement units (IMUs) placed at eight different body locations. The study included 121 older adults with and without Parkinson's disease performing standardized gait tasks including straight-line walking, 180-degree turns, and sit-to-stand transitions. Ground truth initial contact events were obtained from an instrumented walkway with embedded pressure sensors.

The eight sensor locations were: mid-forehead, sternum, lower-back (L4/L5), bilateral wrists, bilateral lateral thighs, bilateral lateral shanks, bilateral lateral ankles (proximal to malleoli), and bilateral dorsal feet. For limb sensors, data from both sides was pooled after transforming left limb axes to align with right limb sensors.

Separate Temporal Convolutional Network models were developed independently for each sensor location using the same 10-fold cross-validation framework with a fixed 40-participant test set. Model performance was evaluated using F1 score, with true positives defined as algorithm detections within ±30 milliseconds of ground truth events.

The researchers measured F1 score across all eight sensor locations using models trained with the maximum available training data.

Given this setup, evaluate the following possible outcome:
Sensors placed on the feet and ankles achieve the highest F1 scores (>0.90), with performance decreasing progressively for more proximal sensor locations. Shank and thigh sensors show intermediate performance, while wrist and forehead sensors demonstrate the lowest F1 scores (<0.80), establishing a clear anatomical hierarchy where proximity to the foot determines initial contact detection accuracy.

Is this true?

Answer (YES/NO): NO